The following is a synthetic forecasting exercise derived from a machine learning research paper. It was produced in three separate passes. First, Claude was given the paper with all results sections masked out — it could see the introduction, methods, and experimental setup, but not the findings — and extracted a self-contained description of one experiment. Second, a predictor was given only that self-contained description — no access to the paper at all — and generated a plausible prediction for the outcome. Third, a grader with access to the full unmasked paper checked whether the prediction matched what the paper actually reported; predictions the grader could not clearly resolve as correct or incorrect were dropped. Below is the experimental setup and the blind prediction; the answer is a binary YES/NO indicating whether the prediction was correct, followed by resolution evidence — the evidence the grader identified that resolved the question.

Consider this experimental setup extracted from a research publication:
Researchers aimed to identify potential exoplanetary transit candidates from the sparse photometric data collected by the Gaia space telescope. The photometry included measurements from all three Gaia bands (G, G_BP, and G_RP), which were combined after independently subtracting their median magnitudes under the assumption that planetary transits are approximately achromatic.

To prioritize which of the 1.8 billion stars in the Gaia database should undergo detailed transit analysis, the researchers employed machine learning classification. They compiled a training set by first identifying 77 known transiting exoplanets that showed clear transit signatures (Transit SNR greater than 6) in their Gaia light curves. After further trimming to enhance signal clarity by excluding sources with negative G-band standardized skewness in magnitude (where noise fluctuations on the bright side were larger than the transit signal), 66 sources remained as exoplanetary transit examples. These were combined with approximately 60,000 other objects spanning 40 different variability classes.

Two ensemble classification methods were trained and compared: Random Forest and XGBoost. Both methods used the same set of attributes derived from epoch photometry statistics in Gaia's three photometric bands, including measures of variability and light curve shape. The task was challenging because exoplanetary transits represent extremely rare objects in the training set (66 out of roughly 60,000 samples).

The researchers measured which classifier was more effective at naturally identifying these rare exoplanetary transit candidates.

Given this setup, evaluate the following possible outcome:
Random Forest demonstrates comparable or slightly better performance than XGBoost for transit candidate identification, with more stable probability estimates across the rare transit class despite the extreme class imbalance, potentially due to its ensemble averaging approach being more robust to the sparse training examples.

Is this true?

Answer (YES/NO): NO